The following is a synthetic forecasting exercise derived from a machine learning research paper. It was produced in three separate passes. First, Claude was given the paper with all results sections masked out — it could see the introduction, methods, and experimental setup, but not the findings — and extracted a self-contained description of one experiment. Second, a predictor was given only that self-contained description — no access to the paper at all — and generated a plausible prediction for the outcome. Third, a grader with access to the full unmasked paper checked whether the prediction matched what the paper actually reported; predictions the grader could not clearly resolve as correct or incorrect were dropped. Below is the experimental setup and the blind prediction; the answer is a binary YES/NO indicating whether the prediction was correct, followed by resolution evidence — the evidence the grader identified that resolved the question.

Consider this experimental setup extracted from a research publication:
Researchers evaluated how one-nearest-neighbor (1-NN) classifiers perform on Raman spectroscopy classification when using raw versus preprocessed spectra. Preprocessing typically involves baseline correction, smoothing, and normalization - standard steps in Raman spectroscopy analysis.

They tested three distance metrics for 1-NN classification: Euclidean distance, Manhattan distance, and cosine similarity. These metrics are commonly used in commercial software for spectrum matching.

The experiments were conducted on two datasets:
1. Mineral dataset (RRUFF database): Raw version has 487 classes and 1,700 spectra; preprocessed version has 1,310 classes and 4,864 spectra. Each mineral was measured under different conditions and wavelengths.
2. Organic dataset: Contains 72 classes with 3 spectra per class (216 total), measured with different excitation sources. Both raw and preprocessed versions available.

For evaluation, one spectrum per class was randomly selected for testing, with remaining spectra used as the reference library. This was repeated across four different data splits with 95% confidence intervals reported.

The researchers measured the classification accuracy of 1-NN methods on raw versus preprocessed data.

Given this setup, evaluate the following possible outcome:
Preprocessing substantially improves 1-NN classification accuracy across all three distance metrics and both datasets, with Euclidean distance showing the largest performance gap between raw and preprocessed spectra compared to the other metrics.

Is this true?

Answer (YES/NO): NO